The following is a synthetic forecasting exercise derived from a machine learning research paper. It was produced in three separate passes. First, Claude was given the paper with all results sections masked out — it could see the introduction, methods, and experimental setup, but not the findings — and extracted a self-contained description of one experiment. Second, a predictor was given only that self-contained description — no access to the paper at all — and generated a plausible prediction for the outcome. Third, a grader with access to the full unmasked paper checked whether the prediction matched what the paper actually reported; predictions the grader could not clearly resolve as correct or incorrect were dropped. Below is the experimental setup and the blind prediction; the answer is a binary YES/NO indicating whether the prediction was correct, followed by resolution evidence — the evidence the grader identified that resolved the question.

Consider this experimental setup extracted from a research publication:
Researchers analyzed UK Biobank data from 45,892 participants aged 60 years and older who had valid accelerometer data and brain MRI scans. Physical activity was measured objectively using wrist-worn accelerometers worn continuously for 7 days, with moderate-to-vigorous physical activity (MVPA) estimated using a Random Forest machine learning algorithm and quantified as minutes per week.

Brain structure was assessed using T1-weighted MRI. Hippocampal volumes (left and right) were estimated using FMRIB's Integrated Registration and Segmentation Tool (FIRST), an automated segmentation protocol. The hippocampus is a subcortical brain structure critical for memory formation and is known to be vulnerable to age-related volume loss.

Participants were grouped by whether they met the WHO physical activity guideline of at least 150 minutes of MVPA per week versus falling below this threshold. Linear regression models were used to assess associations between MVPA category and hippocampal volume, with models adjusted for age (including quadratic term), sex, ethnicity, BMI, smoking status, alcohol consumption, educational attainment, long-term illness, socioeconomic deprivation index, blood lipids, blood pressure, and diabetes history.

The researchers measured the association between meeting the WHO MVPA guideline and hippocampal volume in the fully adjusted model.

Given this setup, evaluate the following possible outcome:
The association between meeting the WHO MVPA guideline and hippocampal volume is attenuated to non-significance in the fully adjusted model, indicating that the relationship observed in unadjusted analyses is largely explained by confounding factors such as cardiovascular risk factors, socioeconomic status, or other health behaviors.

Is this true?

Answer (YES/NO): NO